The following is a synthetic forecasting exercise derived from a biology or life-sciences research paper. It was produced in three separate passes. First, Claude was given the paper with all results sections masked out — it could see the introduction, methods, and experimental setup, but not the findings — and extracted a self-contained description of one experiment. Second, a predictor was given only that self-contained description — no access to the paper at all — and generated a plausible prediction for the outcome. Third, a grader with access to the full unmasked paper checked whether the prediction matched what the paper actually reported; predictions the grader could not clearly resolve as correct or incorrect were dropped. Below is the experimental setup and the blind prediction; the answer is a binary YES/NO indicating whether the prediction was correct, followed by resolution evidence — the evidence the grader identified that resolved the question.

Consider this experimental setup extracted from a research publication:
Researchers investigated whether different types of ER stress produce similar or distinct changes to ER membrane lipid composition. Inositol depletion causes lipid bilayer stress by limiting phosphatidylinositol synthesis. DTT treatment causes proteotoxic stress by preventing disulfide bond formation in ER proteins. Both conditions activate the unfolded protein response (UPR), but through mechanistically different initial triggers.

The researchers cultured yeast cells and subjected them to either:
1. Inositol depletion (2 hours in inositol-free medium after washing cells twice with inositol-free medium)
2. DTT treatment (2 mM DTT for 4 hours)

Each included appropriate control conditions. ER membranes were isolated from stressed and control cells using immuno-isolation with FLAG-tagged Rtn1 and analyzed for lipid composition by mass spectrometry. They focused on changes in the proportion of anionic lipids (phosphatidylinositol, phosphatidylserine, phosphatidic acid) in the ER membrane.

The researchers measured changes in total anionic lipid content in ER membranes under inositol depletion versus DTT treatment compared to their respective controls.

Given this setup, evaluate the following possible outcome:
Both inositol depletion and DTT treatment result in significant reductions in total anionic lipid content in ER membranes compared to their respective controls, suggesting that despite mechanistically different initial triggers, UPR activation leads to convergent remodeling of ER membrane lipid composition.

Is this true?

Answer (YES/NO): YES